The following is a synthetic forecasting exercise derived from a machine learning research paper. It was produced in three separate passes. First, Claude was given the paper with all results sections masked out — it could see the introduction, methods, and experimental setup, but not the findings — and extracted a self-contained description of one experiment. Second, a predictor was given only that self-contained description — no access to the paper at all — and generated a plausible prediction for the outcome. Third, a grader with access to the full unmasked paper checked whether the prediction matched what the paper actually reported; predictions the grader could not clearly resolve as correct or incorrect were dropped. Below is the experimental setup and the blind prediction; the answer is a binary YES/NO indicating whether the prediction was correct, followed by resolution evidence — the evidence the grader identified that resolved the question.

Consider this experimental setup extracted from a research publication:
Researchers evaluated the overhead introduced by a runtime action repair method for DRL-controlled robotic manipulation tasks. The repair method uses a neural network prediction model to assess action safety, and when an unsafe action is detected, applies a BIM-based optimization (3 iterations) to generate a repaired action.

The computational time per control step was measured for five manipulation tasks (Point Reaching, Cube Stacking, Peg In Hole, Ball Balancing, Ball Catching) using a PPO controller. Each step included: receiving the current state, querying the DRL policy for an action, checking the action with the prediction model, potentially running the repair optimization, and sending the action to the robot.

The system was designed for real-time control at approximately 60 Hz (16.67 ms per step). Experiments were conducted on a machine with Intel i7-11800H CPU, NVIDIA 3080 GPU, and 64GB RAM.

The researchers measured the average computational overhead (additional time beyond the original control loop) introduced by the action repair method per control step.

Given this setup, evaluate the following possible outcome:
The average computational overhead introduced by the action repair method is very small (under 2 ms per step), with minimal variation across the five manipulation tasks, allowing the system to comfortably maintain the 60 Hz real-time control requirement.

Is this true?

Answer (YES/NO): YES